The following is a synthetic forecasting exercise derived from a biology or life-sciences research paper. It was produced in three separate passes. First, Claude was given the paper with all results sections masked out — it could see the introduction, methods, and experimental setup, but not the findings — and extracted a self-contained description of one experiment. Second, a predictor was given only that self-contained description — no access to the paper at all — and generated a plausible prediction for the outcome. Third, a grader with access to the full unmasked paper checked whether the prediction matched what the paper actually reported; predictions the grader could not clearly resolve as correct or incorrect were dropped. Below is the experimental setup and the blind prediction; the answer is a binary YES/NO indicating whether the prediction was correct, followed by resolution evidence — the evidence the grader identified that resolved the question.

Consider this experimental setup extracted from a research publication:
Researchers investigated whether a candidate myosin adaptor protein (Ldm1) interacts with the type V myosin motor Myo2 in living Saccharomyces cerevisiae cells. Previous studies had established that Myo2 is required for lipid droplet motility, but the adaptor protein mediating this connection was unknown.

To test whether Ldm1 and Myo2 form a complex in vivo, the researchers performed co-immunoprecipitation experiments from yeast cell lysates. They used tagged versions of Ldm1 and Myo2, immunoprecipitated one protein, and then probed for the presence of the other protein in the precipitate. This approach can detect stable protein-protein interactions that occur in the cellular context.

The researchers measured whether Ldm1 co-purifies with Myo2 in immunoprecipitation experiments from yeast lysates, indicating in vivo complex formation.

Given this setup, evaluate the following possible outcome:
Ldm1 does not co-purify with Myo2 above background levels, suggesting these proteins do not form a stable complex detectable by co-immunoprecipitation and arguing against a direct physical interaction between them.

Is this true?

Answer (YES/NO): NO